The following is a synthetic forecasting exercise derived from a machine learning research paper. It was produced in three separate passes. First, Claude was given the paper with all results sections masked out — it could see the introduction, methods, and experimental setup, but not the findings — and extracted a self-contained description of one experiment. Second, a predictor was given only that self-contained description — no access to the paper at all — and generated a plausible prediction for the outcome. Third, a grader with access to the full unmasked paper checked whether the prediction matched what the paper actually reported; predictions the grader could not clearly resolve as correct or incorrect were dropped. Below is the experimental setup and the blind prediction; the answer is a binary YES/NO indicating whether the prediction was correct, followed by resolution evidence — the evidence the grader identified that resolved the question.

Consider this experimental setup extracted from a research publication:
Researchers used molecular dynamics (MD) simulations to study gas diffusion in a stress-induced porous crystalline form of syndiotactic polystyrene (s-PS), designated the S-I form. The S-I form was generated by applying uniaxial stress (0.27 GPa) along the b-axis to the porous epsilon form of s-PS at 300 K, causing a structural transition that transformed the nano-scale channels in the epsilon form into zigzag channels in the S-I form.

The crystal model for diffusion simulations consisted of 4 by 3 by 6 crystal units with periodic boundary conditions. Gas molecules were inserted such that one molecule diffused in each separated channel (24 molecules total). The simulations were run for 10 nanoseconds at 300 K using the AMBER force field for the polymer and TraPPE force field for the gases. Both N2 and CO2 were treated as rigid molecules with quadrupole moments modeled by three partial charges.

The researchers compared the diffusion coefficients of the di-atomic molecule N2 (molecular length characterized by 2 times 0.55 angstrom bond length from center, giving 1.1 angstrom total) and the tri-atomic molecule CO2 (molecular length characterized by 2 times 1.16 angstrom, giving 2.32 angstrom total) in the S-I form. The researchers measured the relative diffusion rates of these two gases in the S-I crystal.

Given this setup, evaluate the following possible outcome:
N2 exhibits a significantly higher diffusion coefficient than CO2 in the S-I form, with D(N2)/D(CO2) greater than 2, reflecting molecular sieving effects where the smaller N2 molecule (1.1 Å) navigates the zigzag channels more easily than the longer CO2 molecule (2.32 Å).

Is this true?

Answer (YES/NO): NO